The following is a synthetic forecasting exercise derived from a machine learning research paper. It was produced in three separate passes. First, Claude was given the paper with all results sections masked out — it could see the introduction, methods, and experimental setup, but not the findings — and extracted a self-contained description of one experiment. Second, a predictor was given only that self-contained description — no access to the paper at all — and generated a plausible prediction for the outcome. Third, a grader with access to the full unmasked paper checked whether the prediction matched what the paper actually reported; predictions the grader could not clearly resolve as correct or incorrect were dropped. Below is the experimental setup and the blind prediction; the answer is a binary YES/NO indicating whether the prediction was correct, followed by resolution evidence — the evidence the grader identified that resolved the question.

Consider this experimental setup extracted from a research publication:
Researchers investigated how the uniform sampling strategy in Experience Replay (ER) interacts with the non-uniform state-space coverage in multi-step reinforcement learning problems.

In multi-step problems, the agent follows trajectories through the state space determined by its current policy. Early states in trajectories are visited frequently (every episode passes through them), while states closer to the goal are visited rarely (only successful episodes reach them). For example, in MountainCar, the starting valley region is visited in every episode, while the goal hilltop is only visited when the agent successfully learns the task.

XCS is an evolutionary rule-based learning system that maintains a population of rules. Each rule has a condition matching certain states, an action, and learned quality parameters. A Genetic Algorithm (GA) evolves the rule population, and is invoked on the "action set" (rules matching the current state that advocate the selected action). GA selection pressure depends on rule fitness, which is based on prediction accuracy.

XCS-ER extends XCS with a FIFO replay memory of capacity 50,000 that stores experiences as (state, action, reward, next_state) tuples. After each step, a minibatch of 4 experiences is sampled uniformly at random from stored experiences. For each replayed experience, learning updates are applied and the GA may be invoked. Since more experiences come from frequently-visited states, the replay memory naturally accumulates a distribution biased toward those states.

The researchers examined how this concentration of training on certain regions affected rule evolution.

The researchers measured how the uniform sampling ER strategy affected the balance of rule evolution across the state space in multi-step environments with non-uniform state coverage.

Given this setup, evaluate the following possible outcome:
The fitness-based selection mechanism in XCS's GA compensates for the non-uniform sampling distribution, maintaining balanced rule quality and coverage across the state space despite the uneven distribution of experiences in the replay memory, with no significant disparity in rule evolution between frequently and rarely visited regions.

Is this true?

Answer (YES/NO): NO